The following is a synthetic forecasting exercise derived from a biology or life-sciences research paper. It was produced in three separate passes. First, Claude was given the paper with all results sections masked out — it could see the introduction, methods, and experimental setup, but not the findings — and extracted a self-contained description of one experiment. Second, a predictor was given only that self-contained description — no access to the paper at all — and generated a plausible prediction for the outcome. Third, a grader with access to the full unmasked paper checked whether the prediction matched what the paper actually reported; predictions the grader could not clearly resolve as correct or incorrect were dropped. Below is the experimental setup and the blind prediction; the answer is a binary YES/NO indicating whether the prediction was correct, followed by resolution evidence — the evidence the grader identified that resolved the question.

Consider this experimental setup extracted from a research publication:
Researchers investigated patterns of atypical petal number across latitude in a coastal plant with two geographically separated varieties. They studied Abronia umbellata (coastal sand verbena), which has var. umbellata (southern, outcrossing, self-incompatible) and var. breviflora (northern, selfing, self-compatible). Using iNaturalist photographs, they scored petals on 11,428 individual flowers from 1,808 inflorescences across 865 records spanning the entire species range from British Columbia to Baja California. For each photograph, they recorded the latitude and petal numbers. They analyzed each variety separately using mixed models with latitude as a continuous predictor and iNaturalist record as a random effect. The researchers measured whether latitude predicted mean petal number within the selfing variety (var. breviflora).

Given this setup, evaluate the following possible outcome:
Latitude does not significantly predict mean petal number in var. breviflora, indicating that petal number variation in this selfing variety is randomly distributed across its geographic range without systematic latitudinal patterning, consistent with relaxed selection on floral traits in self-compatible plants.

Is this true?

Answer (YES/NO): NO